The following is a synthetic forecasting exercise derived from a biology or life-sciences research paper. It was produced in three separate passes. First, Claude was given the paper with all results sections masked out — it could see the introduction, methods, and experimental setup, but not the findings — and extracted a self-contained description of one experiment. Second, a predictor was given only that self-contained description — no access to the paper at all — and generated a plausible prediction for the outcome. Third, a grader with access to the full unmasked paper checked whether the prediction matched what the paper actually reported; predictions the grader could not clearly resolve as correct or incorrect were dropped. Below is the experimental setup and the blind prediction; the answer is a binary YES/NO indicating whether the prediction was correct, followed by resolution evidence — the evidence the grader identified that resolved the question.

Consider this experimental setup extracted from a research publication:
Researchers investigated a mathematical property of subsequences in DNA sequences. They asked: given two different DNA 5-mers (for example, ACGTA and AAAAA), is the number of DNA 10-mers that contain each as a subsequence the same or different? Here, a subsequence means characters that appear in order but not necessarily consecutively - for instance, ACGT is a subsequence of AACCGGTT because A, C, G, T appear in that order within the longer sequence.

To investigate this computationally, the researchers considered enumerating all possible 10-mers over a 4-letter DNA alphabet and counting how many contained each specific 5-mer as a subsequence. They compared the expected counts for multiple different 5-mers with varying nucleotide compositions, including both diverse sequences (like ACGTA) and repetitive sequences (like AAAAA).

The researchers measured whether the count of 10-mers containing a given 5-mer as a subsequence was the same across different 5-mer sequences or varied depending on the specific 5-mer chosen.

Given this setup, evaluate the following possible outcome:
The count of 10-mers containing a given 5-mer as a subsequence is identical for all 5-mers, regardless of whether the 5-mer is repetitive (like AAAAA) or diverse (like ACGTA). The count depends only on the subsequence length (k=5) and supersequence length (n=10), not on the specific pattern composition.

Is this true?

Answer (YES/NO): YES